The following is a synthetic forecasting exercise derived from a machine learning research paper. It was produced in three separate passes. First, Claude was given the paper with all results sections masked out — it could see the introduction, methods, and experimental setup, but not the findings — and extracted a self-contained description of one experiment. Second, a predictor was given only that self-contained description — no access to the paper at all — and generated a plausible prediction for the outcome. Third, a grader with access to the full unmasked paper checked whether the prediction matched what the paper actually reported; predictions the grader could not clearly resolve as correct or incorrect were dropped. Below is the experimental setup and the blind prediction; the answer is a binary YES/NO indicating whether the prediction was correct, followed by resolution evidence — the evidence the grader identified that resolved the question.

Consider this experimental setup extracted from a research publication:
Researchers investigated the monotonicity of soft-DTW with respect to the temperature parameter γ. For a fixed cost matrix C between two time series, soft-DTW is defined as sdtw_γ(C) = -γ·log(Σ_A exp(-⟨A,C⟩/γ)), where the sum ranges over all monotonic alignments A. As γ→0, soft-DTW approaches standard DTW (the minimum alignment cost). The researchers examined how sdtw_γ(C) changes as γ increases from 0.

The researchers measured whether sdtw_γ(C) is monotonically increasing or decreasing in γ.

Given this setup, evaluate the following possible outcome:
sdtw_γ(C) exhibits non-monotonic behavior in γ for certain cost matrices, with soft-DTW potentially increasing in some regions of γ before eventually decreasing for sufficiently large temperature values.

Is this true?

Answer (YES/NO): NO